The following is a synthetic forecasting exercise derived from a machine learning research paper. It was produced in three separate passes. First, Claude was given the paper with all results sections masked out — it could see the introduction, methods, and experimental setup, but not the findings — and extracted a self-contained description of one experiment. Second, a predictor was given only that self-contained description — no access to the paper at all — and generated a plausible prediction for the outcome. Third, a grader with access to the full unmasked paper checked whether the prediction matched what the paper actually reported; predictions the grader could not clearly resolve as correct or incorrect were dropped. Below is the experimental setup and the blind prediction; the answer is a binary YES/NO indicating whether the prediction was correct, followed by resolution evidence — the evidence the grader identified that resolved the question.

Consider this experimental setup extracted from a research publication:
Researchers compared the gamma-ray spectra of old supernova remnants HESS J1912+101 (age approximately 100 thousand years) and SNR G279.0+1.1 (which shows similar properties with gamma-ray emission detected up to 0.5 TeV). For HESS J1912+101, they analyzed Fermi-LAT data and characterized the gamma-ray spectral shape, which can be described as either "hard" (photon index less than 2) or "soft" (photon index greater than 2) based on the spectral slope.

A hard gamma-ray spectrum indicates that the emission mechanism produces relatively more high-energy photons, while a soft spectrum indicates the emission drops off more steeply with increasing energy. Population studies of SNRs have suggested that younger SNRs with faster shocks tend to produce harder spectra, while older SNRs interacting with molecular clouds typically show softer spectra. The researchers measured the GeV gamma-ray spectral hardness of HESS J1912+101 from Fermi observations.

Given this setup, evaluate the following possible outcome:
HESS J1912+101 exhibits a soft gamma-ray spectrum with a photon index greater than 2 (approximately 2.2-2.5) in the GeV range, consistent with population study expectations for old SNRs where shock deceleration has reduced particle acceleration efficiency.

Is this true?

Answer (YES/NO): NO